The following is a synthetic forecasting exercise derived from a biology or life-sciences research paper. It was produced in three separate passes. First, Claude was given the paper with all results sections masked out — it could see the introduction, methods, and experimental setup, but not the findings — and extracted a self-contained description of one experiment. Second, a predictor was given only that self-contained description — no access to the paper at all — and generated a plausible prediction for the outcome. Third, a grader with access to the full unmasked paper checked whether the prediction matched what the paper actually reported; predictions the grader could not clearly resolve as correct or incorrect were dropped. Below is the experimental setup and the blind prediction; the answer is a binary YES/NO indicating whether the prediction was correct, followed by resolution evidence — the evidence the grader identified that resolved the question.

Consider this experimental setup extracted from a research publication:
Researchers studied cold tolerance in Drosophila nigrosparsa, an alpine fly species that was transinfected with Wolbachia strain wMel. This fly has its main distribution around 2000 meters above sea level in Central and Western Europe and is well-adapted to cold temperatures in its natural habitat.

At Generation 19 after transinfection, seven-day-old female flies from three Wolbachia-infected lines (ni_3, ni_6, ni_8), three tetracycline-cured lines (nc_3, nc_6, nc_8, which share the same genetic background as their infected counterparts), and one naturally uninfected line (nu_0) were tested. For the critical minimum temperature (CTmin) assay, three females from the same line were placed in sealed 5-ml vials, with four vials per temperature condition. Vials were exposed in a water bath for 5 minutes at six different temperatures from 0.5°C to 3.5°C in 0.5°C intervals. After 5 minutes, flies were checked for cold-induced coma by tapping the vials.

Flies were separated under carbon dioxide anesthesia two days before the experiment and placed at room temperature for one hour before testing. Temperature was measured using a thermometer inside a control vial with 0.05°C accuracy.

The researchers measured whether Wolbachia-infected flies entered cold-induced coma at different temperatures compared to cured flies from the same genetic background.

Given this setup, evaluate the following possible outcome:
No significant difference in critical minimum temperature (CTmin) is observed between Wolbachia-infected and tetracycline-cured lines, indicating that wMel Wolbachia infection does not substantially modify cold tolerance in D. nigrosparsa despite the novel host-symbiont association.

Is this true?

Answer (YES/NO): YES